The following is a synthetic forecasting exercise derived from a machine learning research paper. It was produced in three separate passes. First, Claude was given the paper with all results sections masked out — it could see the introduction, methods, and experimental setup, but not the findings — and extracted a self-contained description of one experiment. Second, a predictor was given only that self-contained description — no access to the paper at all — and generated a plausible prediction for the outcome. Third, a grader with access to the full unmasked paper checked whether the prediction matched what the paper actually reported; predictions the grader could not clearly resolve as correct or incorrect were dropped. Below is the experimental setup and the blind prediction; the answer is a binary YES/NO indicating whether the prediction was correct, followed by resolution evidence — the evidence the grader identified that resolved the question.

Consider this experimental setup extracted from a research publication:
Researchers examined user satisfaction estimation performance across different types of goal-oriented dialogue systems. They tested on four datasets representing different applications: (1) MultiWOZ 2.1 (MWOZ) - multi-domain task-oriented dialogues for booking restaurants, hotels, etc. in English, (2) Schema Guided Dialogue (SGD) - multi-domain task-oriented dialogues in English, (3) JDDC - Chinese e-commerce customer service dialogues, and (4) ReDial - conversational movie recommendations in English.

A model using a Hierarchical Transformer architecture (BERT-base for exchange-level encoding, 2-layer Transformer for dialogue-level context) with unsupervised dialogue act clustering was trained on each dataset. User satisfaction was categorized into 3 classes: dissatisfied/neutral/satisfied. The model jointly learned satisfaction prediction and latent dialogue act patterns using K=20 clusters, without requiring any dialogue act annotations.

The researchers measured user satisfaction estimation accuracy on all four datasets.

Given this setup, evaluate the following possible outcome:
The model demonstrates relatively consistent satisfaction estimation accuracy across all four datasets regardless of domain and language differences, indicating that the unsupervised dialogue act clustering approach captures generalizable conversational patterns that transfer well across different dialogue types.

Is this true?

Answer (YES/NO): NO